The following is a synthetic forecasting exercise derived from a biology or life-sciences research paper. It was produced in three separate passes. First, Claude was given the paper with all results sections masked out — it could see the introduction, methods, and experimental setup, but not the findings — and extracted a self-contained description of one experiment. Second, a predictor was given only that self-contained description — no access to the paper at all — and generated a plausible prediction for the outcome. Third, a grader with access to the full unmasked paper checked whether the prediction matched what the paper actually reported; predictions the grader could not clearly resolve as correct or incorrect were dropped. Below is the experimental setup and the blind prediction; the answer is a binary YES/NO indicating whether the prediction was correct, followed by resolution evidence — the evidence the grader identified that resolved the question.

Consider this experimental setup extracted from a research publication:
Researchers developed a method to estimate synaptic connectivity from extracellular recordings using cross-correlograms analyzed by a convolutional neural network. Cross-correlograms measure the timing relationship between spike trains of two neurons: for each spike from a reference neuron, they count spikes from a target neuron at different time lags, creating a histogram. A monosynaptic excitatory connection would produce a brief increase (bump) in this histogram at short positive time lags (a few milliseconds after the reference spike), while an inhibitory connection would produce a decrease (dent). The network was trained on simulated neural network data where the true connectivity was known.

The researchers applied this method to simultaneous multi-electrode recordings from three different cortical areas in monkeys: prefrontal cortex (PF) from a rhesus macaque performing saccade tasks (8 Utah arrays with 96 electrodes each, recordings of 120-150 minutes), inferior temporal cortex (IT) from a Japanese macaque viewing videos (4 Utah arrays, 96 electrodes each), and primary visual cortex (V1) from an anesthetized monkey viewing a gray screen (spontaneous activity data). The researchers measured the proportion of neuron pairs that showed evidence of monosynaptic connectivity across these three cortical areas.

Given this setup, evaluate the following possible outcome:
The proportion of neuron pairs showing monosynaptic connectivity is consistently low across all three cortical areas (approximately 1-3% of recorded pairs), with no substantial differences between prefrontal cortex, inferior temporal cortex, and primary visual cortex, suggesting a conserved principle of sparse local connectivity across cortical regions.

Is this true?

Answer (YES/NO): NO